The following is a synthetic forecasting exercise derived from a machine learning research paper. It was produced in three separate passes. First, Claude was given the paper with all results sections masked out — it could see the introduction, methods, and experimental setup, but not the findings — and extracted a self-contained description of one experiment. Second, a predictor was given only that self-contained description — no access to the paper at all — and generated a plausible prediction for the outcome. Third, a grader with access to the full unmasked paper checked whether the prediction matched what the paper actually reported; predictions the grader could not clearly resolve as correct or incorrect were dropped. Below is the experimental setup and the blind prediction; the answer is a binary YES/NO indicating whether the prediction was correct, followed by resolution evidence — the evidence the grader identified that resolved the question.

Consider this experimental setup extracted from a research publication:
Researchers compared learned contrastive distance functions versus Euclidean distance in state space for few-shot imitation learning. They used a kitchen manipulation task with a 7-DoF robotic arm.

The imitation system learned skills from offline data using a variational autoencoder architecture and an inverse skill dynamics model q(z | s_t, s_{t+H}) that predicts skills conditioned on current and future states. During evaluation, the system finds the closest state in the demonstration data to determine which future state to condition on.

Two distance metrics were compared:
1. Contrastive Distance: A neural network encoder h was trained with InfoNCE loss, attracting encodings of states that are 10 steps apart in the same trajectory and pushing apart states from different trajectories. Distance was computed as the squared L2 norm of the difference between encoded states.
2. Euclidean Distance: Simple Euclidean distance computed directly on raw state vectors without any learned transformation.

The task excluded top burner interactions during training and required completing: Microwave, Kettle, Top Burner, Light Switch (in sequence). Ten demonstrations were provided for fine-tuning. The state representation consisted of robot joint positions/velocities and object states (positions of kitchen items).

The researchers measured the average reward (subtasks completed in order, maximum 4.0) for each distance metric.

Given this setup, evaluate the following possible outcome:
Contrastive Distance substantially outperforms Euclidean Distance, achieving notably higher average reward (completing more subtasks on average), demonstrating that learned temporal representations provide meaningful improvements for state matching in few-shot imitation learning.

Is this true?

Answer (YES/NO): NO